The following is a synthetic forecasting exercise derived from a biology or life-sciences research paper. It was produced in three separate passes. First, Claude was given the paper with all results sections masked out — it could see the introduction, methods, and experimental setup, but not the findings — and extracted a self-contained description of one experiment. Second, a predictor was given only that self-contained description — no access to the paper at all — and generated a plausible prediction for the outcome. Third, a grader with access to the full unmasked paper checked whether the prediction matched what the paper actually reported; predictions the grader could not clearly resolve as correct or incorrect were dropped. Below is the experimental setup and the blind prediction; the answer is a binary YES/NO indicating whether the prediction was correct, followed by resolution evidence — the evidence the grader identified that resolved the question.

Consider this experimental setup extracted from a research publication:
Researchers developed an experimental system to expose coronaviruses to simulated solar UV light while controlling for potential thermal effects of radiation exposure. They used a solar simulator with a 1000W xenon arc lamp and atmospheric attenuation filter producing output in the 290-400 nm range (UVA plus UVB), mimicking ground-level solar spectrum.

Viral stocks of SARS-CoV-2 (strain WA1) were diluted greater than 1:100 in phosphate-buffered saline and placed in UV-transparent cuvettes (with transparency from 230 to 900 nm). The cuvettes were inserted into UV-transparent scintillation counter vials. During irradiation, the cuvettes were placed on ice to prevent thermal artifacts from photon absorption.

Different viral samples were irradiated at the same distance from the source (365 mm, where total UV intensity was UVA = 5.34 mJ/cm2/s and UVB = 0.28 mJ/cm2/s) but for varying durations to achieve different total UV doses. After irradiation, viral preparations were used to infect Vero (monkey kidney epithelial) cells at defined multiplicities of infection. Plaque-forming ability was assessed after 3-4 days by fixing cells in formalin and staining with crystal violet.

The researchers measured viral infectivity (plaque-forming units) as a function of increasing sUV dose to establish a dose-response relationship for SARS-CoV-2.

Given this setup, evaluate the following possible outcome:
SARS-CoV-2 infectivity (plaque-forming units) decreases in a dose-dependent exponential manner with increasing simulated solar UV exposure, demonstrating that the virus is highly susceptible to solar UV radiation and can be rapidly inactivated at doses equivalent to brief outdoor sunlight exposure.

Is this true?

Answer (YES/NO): YES